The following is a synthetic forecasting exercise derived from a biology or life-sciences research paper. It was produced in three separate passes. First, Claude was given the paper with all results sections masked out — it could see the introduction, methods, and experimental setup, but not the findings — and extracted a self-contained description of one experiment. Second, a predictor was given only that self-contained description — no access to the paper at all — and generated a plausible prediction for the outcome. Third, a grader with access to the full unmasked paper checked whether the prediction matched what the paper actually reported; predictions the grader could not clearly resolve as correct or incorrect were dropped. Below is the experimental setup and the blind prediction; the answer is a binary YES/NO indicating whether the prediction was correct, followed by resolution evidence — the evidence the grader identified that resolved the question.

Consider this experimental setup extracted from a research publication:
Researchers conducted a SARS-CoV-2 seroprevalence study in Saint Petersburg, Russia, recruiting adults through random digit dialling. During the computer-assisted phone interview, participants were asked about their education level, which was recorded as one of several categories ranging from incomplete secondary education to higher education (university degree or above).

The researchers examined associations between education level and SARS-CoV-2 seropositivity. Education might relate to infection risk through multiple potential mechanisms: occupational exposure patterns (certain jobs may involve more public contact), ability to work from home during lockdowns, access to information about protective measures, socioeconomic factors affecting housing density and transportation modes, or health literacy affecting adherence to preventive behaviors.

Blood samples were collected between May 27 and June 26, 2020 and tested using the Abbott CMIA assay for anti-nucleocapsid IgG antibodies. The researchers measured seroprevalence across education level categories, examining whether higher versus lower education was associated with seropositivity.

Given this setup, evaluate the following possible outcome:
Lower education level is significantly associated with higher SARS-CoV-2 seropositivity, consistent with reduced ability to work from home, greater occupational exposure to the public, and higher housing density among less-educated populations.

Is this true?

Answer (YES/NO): NO